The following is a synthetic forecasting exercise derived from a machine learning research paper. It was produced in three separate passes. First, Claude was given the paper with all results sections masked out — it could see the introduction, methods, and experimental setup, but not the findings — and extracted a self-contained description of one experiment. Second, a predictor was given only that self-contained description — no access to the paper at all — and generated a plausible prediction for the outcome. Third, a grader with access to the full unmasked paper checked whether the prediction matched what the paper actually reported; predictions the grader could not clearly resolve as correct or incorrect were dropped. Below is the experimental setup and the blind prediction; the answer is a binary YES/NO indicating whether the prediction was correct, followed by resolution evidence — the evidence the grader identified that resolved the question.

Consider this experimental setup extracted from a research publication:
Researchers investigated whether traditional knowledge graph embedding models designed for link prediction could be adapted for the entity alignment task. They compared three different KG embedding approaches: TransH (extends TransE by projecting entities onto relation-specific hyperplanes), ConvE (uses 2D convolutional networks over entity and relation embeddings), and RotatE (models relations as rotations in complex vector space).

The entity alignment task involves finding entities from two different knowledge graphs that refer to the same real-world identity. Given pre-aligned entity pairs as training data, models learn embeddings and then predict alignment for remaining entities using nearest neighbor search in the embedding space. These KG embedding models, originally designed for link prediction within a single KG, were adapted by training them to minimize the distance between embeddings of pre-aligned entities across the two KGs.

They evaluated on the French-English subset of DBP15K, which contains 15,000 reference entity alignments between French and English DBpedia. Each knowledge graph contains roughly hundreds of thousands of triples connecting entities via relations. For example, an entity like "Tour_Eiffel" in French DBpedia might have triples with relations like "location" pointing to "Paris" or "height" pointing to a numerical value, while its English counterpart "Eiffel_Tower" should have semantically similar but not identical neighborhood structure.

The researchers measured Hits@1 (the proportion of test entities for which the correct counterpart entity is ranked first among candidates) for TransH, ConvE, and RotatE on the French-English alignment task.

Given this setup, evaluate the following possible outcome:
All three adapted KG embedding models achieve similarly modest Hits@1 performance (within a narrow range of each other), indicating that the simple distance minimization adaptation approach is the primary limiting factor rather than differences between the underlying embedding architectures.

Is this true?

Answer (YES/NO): NO